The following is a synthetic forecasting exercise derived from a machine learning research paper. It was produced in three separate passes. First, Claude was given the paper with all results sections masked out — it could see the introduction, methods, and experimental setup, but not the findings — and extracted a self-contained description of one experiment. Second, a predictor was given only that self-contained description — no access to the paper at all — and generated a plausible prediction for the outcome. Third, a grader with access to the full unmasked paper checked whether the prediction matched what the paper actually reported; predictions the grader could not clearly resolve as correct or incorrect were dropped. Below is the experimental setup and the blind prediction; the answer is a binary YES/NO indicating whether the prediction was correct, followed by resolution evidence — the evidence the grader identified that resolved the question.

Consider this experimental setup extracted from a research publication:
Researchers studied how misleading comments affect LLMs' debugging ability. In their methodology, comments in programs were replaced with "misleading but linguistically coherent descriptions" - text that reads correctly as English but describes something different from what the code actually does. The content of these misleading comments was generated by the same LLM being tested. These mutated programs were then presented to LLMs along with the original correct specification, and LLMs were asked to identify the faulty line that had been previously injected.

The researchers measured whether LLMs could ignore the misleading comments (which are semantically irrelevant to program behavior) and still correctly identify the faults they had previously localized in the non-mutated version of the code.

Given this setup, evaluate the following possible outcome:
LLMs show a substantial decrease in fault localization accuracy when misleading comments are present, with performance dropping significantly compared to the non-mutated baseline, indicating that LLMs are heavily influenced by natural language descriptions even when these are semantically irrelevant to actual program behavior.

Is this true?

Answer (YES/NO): YES